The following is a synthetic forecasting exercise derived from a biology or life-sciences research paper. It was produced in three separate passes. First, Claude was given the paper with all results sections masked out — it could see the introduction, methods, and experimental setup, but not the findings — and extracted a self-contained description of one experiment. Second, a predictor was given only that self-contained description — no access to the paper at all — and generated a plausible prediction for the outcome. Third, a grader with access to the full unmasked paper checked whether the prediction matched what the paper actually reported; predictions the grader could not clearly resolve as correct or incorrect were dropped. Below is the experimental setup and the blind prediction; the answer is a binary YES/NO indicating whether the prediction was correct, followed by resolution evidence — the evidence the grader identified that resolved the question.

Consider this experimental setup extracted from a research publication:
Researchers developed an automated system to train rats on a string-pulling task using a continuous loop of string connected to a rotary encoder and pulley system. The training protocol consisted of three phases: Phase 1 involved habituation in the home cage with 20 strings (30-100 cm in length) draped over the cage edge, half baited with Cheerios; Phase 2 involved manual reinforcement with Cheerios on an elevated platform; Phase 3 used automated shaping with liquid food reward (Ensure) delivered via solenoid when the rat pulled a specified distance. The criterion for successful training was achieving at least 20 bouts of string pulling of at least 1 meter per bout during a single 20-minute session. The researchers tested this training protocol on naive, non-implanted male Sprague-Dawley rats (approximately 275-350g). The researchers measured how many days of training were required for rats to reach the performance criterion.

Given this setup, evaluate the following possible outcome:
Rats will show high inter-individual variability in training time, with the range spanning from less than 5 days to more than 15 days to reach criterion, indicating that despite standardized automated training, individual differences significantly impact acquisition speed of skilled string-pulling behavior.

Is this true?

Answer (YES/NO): NO